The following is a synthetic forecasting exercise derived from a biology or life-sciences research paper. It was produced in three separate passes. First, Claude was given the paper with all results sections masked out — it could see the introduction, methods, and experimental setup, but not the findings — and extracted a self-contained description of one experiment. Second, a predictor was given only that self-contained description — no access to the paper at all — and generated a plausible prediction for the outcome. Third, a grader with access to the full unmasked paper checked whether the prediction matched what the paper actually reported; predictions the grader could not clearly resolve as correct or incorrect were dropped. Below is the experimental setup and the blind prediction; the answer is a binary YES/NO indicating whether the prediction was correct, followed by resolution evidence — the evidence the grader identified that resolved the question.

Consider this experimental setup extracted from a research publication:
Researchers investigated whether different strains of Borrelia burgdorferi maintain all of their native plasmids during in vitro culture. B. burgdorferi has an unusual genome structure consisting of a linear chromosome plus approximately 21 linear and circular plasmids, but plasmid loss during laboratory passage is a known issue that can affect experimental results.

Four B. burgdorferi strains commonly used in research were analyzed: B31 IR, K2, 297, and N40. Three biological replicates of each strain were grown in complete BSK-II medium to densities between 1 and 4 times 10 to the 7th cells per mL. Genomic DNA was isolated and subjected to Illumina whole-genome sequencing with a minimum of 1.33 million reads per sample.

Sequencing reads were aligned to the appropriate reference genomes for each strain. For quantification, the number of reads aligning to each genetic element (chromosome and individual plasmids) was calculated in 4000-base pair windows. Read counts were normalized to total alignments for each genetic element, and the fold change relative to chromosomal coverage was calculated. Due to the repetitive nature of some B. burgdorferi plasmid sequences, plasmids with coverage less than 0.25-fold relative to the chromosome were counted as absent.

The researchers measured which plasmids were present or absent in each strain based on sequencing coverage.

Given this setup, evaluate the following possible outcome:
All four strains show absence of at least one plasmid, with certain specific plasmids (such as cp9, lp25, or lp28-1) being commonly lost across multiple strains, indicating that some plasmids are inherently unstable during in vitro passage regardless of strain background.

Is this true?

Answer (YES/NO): NO